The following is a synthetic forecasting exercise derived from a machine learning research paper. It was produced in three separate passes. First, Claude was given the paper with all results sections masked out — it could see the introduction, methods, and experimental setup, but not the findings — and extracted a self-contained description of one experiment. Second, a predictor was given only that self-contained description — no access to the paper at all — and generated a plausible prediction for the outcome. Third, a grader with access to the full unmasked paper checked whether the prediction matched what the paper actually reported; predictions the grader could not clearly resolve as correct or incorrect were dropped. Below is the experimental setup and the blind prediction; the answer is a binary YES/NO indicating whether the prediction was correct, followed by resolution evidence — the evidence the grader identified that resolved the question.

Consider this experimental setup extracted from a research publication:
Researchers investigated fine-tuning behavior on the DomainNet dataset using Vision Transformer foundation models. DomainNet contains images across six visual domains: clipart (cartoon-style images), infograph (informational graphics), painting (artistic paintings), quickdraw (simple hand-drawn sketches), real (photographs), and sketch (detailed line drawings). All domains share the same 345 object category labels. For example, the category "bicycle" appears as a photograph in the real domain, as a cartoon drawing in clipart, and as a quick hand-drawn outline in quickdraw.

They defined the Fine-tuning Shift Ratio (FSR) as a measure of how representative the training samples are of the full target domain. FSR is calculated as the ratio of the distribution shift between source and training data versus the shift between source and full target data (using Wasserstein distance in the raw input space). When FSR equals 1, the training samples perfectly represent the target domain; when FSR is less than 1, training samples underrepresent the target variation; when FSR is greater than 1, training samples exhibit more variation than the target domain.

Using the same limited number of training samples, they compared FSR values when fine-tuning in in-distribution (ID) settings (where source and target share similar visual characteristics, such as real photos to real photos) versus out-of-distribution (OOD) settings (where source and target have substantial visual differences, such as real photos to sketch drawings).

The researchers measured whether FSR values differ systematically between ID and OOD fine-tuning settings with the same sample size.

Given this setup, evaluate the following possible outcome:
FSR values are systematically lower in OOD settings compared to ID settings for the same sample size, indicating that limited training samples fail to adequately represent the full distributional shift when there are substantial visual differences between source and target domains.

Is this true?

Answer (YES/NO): YES